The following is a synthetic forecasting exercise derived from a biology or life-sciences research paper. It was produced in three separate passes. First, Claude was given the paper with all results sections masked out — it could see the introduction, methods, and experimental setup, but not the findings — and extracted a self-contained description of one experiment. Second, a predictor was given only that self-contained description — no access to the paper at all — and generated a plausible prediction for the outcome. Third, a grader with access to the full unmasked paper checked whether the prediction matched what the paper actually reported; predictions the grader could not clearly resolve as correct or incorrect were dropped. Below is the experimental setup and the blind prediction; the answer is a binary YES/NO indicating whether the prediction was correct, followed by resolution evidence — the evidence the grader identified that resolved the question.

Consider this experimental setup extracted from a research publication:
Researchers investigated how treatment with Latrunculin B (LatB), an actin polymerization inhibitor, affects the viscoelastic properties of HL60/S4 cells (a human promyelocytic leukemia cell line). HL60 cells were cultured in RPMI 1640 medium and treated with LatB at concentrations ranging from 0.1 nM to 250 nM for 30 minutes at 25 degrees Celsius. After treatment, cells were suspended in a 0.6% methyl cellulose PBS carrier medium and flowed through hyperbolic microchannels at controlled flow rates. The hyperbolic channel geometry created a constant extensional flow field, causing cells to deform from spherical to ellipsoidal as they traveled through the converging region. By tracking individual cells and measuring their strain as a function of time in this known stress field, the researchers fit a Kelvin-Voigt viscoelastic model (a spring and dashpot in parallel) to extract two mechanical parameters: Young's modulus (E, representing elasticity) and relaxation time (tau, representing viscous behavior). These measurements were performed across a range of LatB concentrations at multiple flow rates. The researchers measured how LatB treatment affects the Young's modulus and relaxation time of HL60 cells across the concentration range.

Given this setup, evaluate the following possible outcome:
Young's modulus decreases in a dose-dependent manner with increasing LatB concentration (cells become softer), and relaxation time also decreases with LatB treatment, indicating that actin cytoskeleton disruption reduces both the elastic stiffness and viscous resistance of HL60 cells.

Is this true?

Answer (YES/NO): NO